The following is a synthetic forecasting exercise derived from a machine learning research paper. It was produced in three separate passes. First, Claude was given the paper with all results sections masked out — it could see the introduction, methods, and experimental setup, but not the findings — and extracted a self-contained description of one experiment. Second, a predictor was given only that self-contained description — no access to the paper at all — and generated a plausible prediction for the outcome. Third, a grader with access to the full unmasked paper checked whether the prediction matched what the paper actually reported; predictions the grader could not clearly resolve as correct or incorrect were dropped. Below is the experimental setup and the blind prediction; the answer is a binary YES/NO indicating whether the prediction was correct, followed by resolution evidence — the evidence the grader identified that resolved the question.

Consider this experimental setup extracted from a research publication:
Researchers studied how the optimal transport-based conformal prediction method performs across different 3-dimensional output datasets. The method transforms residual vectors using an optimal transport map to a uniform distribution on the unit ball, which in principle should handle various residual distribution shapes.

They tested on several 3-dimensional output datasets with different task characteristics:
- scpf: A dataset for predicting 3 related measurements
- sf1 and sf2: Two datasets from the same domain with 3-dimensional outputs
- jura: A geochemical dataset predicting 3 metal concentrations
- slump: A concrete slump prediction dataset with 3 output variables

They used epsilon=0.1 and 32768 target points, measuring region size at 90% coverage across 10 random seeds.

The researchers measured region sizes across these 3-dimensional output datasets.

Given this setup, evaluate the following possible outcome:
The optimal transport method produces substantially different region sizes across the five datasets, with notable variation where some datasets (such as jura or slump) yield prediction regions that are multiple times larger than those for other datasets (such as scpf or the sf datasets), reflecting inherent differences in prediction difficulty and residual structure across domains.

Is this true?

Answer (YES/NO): NO